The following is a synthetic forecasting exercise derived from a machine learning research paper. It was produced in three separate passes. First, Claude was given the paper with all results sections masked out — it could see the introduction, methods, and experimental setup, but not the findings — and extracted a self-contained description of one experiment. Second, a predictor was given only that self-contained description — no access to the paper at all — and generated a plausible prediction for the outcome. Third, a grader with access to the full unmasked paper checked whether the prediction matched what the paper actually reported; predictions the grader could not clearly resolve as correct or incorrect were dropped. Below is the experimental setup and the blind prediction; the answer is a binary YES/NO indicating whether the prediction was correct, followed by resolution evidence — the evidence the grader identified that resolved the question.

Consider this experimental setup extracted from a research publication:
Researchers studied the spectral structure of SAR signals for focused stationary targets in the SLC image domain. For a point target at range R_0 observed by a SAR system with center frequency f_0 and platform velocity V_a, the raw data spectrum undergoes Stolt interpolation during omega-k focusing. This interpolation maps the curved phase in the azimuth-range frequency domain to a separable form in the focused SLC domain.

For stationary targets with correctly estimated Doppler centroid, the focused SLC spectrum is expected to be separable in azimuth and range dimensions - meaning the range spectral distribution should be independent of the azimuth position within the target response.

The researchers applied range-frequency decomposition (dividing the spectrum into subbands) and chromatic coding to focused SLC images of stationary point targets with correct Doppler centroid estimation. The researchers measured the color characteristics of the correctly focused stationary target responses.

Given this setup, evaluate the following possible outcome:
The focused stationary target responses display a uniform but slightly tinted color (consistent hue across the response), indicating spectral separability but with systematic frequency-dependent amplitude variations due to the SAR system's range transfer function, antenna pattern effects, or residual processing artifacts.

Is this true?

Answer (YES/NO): NO